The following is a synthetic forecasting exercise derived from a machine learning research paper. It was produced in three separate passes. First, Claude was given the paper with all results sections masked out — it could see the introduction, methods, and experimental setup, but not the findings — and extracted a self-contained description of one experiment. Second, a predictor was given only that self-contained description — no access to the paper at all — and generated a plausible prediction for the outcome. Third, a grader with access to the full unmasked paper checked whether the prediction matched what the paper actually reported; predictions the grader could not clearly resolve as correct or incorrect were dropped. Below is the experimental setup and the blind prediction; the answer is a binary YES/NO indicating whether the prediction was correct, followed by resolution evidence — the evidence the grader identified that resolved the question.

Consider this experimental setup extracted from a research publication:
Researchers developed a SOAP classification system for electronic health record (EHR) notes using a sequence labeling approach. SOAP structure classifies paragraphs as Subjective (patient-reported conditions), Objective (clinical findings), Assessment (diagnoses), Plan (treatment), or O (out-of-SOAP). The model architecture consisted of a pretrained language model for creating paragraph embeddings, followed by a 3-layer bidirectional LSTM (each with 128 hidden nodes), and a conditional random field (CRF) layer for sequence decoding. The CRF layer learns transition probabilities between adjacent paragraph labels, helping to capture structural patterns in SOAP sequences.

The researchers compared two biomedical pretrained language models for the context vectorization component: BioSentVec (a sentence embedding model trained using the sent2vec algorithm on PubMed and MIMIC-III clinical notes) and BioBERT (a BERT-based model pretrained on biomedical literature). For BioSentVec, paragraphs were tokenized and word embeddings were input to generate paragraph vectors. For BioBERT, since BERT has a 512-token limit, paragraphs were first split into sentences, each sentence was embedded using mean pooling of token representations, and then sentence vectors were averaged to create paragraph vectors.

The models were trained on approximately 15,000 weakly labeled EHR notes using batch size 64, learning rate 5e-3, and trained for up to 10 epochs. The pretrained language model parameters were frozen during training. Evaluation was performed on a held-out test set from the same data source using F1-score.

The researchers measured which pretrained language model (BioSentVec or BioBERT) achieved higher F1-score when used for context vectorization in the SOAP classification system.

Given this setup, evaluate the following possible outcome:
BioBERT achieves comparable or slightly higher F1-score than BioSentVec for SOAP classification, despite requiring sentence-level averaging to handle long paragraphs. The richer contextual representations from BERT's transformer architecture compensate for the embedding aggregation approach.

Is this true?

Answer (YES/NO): YES